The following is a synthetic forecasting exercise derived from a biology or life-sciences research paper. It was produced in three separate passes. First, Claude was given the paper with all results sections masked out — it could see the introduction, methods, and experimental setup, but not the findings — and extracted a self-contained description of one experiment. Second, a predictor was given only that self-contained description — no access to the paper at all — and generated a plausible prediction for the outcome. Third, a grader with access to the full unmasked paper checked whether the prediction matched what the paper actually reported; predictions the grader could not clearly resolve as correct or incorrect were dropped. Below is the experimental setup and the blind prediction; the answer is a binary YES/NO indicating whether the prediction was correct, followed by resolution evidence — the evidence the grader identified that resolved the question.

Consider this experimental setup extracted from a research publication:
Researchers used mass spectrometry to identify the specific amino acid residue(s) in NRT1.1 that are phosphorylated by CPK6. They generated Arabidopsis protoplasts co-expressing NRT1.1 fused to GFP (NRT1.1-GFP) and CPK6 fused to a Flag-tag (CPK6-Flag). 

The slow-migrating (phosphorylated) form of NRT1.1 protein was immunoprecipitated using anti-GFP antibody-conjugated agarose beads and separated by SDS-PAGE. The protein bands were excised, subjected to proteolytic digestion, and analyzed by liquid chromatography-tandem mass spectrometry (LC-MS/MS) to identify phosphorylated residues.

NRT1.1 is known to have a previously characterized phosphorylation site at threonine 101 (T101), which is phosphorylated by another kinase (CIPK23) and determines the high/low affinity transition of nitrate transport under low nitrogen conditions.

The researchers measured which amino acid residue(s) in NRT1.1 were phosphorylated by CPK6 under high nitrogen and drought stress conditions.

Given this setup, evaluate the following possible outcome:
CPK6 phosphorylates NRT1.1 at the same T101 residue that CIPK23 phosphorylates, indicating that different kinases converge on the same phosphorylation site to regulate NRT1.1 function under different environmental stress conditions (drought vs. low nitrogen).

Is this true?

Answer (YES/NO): NO